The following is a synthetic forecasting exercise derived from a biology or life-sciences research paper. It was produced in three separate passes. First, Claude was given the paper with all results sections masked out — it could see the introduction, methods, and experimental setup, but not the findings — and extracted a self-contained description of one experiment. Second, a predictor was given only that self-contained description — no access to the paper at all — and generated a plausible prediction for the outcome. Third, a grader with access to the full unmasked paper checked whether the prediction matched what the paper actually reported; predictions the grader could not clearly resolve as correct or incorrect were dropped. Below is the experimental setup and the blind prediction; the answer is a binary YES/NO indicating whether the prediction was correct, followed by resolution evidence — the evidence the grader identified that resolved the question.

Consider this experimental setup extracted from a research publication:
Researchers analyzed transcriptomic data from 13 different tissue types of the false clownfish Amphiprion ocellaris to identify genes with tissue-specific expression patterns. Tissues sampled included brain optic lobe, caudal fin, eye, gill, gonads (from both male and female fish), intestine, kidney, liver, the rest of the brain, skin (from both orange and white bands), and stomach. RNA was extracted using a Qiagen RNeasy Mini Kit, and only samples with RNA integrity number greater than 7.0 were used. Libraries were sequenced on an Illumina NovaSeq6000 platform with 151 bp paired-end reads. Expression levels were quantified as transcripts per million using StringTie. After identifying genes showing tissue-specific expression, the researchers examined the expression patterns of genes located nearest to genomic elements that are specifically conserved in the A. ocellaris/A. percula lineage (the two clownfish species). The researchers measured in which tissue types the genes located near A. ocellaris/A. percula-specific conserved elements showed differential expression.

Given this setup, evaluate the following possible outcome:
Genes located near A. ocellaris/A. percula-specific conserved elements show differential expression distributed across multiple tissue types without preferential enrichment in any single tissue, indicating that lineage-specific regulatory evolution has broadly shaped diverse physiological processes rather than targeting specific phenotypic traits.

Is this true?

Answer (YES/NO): NO